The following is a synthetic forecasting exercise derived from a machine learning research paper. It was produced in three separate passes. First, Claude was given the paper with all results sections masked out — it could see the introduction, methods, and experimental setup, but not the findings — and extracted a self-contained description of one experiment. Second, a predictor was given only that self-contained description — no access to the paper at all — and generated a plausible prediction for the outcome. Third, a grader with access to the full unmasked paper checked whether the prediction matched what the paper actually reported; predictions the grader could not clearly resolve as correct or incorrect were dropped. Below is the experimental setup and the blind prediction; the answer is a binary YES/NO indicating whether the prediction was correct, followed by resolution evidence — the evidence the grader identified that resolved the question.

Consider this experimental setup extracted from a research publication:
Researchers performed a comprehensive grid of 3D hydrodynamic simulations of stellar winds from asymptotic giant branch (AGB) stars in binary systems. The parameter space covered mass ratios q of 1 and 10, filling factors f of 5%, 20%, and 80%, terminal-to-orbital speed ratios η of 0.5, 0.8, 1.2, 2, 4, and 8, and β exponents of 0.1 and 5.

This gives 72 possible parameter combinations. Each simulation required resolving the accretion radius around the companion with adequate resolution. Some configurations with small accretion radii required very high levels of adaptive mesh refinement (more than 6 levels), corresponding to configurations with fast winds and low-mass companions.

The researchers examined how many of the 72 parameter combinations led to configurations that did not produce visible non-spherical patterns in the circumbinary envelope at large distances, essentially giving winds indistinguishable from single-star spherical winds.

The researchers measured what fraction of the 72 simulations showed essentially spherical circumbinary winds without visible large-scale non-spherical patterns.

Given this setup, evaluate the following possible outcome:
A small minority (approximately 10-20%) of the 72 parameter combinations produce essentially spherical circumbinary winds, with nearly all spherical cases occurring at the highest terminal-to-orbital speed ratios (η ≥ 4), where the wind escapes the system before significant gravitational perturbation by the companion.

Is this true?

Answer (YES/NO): YES